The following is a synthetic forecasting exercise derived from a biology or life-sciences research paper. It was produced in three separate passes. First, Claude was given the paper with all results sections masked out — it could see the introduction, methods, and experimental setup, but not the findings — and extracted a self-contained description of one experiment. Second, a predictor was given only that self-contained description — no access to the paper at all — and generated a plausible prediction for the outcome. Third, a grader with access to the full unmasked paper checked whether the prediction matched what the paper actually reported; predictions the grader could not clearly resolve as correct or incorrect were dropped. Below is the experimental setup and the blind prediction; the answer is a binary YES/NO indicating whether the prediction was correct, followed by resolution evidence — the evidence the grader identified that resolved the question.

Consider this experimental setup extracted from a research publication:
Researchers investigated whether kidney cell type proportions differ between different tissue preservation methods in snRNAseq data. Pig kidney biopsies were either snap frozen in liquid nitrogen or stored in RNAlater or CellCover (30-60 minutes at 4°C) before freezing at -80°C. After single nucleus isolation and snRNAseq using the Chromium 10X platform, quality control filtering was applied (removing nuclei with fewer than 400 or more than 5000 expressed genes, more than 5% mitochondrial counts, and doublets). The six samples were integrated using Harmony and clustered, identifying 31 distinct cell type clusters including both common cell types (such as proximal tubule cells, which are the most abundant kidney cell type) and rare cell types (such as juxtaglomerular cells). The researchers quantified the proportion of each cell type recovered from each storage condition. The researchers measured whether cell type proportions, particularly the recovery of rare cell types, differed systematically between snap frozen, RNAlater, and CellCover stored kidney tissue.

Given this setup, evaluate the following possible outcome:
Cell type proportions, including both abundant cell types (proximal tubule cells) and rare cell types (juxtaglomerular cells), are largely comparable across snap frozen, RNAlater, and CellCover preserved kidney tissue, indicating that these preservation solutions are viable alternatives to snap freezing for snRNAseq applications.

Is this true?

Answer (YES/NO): YES